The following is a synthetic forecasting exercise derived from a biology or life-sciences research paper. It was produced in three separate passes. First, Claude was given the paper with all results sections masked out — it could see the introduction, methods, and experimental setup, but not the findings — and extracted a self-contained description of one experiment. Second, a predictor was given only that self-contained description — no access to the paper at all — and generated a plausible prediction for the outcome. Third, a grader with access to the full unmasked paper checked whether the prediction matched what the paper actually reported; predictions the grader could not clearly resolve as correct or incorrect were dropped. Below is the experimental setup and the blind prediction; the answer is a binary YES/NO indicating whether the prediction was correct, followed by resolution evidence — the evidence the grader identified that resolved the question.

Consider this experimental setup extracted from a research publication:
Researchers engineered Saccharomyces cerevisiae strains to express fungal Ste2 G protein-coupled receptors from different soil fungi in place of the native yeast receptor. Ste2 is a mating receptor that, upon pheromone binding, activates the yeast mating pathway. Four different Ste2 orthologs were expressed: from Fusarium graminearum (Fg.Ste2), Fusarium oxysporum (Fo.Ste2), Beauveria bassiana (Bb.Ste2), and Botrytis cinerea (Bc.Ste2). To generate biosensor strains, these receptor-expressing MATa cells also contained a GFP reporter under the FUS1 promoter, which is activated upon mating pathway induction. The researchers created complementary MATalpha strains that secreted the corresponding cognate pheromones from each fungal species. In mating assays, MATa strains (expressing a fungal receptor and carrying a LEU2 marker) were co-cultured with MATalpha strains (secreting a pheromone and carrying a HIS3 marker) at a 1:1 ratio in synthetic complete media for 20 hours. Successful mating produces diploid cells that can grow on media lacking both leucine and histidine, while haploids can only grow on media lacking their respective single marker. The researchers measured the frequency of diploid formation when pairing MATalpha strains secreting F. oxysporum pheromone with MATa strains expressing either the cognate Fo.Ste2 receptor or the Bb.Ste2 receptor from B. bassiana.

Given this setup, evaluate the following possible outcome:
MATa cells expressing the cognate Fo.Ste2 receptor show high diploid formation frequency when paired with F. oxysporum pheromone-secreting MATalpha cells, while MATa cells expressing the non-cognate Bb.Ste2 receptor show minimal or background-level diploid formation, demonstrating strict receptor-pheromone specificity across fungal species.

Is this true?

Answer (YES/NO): NO